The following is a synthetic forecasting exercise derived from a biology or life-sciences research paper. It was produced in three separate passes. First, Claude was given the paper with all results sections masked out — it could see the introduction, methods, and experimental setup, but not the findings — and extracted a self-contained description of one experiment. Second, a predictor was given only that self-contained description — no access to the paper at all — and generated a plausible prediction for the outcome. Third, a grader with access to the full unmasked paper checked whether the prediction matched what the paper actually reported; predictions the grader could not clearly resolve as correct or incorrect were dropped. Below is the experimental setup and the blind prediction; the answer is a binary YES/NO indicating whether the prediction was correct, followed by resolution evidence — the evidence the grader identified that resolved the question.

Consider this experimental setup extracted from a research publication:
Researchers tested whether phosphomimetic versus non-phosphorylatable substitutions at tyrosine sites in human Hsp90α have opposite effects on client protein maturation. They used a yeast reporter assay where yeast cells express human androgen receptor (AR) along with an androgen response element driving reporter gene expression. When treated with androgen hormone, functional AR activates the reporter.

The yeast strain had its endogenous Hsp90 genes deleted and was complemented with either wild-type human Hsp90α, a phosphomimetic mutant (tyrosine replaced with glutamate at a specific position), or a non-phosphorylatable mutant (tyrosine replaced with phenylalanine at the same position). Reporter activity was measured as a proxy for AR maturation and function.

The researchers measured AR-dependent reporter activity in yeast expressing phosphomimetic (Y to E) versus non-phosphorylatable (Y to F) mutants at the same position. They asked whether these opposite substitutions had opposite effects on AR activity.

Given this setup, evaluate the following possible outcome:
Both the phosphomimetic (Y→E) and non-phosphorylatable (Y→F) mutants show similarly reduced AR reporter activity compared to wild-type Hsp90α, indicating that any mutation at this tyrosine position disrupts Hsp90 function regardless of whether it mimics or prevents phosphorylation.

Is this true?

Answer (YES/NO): NO